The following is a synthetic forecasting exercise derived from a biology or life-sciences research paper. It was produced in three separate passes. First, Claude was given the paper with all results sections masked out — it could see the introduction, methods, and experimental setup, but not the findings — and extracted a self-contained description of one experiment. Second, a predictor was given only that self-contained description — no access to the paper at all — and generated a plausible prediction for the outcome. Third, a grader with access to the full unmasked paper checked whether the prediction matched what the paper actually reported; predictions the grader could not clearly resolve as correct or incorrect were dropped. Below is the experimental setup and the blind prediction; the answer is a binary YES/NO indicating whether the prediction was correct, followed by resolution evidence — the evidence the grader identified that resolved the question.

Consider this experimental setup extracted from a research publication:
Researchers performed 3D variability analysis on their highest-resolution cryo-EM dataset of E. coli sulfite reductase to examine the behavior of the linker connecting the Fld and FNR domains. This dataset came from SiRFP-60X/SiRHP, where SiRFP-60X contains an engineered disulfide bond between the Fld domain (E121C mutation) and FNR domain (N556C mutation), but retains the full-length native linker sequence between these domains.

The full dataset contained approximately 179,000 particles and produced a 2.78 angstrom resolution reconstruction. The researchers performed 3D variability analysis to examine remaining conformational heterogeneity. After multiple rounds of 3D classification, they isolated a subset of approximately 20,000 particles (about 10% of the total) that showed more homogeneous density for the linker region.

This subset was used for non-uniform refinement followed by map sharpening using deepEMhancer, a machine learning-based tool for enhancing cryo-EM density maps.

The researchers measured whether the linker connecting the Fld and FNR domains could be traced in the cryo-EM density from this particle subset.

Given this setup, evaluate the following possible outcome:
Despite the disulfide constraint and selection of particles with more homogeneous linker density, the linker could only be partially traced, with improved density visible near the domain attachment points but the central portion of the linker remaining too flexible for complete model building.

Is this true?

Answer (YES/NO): NO